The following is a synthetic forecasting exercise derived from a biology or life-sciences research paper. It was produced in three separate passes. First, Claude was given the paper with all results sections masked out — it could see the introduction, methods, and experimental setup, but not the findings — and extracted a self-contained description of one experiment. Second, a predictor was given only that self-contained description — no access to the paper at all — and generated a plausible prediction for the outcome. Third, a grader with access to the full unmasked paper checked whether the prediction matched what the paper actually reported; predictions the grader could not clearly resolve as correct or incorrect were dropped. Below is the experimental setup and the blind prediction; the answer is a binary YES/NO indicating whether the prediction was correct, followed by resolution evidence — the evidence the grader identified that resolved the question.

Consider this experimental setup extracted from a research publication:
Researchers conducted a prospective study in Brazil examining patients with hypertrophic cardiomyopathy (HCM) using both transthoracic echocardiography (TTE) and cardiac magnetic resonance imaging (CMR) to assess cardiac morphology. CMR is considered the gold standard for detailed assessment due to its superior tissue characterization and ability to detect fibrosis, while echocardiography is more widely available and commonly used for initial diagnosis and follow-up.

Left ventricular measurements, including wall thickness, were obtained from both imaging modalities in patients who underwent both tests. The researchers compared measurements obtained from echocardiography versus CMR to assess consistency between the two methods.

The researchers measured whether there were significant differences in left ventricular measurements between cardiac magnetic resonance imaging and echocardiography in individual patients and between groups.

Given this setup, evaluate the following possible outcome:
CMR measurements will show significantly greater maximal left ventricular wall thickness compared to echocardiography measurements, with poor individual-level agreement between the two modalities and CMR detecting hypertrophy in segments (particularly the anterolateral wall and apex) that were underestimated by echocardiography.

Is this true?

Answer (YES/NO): NO